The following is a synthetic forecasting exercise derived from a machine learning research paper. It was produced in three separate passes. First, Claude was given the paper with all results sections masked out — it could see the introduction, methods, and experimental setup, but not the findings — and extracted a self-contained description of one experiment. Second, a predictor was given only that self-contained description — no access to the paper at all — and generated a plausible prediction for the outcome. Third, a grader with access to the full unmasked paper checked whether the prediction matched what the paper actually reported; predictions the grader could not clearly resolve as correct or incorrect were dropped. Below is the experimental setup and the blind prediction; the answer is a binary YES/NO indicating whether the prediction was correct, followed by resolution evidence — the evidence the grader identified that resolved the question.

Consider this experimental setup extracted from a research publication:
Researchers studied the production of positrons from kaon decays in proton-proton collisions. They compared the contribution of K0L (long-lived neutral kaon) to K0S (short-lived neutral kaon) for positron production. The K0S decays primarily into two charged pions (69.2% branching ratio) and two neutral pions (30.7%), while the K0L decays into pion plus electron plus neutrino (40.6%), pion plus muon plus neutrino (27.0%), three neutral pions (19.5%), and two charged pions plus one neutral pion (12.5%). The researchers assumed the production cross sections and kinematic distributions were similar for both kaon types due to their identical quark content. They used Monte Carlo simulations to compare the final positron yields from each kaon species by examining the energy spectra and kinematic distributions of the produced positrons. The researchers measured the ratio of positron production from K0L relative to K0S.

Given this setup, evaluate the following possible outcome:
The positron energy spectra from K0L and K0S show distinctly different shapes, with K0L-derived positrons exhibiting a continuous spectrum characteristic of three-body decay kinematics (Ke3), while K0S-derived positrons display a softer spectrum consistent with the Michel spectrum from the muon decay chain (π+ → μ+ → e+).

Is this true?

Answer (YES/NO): NO